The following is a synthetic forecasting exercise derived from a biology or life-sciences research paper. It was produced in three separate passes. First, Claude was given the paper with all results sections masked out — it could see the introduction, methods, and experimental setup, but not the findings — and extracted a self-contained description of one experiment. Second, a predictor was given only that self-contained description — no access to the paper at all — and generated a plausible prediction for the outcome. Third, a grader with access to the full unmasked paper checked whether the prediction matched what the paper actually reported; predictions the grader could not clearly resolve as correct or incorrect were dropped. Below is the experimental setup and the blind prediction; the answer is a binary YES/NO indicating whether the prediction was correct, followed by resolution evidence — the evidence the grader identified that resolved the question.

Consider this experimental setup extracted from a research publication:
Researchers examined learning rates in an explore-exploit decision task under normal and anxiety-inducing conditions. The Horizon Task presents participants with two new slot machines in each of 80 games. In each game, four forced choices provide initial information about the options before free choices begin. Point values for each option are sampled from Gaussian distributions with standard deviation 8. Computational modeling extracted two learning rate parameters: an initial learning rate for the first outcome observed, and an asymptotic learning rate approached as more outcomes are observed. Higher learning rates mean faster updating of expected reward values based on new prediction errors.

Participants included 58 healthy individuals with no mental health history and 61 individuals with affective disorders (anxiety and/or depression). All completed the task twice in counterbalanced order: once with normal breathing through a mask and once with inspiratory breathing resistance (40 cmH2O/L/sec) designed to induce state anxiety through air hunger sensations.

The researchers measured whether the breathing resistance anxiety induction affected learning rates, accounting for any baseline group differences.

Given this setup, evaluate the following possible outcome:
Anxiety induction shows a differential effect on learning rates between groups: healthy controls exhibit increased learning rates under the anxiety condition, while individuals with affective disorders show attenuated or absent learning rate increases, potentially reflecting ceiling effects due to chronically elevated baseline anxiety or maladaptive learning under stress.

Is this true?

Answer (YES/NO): NO